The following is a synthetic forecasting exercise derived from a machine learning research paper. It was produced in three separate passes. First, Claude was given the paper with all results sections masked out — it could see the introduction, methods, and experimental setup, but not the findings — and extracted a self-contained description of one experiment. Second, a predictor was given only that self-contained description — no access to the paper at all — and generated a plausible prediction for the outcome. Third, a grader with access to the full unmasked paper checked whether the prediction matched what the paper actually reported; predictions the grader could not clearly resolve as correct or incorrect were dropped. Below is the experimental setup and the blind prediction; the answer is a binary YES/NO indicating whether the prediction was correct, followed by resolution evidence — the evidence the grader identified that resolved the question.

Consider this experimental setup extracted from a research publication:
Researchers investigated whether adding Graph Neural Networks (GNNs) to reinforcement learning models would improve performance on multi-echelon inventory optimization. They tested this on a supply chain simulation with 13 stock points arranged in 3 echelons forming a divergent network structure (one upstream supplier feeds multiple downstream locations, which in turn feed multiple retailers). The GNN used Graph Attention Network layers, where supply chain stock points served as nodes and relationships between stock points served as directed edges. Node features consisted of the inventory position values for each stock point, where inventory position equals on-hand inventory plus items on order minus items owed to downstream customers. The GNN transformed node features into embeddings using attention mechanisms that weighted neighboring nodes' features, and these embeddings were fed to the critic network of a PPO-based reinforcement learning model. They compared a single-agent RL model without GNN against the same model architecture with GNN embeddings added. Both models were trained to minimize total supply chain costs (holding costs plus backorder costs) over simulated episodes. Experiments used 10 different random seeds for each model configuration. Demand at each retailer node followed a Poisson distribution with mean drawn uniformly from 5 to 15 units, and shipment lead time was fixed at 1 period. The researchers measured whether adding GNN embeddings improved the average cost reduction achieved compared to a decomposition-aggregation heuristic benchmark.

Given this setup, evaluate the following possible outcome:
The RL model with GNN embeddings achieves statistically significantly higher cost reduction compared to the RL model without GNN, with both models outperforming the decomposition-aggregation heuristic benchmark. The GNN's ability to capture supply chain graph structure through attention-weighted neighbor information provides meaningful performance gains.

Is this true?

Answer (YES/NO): NO